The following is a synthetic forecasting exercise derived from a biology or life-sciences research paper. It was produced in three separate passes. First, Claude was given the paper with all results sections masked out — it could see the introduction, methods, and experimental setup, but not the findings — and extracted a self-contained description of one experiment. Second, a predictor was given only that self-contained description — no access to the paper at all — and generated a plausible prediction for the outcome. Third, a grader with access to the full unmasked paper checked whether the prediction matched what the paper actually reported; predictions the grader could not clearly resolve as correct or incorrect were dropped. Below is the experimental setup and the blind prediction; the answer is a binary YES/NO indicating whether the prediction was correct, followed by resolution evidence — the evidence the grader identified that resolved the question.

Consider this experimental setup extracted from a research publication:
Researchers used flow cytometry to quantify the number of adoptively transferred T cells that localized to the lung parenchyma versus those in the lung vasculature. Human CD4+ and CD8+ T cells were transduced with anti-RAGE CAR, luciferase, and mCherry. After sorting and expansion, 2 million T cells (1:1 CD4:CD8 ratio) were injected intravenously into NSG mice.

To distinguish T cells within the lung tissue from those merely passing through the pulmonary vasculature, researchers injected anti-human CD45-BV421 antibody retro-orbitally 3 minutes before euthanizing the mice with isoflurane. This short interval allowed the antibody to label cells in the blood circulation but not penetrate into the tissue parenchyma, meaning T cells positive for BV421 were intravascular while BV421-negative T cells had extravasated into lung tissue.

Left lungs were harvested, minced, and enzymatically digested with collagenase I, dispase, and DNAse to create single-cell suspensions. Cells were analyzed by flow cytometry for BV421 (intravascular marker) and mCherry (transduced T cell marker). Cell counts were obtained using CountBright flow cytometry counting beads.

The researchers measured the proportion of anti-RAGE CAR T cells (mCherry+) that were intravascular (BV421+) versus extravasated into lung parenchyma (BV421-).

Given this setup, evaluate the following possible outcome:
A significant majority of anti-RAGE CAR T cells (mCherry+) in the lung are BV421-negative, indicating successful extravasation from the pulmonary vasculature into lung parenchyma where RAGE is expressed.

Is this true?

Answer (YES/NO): YES